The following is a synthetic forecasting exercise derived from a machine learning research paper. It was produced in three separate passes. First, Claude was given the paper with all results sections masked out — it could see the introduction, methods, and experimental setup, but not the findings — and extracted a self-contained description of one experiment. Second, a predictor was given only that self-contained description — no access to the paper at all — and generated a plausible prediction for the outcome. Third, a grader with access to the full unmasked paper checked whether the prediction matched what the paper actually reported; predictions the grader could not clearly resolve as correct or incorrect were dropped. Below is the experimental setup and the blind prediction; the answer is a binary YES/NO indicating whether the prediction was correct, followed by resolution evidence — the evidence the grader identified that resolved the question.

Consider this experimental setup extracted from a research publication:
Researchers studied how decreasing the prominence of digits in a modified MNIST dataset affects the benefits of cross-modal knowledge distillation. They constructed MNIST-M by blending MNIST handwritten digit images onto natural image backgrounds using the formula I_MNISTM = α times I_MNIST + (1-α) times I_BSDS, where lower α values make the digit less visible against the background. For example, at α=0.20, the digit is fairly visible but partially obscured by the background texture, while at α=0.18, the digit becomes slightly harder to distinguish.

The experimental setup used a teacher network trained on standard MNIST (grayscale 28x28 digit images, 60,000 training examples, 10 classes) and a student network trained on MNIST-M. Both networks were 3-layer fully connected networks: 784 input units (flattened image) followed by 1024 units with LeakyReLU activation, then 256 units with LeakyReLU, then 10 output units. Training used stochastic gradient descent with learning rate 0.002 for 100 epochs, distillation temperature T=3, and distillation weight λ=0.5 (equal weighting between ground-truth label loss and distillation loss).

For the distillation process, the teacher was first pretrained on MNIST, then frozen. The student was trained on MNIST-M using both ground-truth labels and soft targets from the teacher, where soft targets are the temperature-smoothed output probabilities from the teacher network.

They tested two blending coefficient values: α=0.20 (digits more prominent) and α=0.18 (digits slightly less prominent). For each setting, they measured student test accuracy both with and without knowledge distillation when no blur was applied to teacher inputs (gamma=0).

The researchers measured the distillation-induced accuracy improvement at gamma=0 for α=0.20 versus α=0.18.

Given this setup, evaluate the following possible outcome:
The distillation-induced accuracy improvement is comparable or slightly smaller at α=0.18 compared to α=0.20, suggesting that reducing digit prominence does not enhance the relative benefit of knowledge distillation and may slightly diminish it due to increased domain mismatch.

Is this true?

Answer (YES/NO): NO